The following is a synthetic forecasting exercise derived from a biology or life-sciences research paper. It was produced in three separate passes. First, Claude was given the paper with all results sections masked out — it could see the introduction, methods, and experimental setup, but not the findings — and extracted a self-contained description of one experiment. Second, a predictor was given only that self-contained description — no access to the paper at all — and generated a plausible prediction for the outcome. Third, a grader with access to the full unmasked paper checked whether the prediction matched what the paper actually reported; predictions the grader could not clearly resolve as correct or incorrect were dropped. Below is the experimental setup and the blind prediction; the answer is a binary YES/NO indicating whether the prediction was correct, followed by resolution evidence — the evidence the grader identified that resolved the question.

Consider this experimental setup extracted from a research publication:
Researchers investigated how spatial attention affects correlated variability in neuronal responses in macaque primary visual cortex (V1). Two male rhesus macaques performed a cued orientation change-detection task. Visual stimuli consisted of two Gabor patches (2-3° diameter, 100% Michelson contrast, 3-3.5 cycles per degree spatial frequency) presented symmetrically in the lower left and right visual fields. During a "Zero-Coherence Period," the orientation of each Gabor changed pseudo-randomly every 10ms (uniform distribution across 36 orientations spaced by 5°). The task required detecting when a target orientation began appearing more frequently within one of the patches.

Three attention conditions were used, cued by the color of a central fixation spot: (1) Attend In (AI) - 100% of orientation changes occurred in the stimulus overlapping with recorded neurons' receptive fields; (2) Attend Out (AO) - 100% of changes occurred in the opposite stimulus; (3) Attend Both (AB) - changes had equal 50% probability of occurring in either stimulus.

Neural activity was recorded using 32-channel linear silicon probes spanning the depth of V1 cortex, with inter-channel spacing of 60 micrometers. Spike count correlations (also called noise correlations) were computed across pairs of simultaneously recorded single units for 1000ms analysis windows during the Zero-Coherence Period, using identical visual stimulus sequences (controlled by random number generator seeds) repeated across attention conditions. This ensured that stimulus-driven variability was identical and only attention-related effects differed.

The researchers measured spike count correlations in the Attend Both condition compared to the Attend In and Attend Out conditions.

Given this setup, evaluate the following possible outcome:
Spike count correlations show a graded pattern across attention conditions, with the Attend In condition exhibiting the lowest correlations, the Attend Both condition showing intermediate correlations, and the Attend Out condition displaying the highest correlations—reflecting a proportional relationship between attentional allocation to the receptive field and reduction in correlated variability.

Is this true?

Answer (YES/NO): NO